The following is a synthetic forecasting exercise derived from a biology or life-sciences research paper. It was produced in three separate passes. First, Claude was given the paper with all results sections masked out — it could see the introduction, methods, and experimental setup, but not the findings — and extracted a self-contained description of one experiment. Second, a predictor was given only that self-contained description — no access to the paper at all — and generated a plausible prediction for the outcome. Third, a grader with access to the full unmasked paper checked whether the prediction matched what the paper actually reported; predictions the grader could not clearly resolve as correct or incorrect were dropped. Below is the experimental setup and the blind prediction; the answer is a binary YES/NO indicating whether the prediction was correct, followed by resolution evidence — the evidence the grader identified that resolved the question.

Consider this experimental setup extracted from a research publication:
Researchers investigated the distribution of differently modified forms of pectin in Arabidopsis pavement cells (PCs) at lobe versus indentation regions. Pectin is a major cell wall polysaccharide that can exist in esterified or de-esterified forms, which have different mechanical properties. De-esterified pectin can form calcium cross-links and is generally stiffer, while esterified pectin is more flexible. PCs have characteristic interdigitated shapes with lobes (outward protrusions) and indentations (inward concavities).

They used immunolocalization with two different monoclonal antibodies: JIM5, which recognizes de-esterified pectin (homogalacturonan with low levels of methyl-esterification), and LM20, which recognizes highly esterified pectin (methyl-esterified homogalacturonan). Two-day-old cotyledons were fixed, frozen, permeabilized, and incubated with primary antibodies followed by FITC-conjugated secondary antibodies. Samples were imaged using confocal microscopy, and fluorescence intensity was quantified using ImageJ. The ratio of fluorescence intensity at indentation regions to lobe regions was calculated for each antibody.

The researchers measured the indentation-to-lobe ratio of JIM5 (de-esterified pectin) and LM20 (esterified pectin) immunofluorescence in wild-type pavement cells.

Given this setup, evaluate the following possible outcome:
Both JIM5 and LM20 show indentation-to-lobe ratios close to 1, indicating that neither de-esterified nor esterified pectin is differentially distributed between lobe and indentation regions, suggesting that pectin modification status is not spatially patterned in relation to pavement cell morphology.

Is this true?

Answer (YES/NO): NO